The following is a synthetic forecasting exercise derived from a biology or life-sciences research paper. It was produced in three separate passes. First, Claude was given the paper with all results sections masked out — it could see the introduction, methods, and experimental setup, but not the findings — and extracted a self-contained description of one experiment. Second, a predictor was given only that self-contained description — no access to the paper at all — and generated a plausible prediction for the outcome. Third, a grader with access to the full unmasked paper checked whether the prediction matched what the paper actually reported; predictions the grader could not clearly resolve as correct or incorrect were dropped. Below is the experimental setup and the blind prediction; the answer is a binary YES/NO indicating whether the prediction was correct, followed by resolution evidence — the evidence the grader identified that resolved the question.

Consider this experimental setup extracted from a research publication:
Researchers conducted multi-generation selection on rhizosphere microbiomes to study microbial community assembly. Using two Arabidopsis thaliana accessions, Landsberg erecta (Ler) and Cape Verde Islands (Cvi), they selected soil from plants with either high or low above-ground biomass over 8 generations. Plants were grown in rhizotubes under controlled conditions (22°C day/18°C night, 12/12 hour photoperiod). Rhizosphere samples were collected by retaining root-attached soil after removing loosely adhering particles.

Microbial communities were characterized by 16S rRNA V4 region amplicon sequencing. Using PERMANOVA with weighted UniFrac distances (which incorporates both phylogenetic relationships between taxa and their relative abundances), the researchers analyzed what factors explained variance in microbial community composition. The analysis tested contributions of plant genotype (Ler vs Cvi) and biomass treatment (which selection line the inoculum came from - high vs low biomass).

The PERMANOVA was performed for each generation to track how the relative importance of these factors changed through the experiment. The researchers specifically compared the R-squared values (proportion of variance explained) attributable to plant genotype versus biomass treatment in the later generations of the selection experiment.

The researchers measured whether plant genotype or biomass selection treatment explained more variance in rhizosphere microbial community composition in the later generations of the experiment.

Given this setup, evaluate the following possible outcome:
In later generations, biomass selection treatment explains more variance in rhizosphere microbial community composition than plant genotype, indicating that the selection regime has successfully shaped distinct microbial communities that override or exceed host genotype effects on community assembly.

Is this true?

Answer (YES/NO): NO